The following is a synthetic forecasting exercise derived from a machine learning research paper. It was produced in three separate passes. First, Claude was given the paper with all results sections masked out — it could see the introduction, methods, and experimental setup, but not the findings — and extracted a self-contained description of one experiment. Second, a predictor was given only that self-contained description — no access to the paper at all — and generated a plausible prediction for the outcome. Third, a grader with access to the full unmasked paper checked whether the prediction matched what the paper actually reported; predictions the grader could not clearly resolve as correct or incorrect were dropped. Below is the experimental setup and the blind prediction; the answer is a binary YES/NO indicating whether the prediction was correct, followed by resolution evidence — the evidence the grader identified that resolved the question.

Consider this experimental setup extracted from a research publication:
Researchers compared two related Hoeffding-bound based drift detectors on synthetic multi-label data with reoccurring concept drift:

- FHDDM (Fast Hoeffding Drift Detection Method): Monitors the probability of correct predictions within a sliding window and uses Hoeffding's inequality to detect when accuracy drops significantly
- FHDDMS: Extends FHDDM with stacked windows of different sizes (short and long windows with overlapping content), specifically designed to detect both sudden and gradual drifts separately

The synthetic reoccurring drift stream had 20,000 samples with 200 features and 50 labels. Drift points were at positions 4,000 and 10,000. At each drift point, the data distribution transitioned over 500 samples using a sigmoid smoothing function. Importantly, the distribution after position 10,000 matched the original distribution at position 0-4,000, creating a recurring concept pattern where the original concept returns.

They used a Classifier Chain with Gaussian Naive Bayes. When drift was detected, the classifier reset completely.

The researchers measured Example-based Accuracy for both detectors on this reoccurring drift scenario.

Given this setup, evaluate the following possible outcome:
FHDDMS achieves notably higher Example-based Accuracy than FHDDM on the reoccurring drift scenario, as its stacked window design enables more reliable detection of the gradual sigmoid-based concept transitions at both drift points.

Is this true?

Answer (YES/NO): NO